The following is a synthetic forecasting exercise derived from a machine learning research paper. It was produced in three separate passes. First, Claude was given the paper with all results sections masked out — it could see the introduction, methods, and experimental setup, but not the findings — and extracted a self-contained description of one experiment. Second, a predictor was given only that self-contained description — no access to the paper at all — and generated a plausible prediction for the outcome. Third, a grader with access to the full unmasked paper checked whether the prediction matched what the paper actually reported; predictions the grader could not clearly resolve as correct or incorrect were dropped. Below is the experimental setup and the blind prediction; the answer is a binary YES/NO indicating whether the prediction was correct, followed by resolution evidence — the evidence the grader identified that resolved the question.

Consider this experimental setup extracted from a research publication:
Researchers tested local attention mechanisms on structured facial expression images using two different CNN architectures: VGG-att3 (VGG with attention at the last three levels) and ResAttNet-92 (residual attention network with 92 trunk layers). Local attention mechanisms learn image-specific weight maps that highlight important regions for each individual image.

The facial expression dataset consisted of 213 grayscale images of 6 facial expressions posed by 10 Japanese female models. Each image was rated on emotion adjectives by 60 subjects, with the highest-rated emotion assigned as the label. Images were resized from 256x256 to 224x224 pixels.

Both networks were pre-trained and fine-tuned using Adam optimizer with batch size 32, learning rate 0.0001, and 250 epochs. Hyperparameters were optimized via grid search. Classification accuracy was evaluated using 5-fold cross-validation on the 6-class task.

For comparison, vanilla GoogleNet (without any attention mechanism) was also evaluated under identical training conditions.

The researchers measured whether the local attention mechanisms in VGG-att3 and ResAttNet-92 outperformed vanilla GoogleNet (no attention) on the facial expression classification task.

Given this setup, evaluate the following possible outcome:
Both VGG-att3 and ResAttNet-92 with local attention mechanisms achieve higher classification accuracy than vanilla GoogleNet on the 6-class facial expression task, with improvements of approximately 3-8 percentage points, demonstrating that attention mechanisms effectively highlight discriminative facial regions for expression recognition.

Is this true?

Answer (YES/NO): NO